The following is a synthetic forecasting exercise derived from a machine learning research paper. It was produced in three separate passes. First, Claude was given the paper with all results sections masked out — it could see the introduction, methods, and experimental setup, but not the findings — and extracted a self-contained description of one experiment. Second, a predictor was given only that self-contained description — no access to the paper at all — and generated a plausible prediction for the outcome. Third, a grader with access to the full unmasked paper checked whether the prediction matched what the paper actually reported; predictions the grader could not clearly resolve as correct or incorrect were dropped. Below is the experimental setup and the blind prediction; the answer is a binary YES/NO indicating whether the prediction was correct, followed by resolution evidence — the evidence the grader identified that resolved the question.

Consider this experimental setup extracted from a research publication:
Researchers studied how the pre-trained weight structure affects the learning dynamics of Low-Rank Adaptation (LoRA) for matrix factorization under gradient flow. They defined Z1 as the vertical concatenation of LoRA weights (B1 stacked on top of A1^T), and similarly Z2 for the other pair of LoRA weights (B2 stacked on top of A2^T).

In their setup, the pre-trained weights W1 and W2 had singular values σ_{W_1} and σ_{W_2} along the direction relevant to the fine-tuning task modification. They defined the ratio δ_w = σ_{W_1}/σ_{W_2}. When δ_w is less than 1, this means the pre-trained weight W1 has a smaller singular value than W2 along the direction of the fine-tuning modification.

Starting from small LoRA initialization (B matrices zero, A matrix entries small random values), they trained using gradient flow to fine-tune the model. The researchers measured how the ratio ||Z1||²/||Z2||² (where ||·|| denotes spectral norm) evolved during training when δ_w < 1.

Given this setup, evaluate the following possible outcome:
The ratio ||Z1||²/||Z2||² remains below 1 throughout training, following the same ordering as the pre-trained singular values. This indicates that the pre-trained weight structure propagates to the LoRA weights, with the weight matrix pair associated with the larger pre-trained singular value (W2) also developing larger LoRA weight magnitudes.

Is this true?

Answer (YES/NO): NO